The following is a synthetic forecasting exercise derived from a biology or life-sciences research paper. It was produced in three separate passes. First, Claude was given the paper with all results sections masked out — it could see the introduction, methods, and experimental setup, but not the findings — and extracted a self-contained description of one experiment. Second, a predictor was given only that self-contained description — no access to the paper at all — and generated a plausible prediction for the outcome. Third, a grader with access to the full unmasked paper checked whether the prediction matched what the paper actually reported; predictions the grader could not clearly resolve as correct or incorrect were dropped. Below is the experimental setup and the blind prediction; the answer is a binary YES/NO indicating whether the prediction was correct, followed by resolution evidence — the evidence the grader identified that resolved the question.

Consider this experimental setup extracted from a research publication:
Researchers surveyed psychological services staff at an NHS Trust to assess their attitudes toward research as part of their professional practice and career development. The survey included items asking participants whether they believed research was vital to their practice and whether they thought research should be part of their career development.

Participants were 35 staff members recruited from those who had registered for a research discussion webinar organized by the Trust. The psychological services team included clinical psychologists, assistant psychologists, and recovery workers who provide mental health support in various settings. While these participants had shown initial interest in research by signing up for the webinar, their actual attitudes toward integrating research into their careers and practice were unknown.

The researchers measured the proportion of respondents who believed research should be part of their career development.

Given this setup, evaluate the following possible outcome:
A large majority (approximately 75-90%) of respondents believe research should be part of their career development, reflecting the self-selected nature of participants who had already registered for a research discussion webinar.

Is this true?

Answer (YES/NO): NO